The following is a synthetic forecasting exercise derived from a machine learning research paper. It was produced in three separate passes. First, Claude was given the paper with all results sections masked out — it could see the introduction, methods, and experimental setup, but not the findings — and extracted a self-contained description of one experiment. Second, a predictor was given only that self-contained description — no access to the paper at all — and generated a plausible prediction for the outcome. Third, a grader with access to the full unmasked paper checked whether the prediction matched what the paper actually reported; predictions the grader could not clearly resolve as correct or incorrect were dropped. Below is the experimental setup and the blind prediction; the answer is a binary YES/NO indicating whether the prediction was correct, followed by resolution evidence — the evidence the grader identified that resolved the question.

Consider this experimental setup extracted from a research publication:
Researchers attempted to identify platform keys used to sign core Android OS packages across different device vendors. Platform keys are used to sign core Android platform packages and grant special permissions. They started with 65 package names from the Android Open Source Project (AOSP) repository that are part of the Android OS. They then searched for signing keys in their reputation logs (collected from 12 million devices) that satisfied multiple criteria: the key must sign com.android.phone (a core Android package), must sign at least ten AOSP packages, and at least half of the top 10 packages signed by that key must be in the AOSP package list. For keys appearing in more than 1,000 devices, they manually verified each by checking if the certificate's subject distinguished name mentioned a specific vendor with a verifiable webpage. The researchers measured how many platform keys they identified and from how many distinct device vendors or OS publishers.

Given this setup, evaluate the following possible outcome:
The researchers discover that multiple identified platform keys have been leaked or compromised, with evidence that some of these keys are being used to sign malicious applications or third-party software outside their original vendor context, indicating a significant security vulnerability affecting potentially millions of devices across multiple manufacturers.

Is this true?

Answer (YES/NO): NO